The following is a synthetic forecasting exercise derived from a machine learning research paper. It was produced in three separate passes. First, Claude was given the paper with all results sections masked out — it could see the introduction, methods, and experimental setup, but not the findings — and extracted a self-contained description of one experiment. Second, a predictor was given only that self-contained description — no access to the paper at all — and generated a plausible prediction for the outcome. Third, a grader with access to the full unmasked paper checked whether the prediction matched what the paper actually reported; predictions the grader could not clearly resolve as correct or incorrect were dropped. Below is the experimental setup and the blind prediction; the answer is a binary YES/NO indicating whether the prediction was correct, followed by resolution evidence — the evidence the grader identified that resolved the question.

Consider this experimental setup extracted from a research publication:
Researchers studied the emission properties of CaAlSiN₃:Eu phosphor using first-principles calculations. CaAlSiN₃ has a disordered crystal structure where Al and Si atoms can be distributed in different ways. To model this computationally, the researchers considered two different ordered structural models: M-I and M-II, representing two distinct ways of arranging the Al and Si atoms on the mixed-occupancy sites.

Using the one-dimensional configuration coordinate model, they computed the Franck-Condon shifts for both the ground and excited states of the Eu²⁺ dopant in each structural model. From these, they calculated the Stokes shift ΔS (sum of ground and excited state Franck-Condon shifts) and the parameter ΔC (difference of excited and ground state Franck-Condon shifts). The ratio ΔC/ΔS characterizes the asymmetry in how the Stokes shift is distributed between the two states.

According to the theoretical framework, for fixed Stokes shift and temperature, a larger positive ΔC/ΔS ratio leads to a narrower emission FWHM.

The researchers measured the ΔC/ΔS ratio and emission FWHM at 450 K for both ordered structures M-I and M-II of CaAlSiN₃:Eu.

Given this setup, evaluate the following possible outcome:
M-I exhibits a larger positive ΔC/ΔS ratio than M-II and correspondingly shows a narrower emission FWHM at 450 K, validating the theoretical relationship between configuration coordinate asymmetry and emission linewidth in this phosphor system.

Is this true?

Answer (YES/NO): NO